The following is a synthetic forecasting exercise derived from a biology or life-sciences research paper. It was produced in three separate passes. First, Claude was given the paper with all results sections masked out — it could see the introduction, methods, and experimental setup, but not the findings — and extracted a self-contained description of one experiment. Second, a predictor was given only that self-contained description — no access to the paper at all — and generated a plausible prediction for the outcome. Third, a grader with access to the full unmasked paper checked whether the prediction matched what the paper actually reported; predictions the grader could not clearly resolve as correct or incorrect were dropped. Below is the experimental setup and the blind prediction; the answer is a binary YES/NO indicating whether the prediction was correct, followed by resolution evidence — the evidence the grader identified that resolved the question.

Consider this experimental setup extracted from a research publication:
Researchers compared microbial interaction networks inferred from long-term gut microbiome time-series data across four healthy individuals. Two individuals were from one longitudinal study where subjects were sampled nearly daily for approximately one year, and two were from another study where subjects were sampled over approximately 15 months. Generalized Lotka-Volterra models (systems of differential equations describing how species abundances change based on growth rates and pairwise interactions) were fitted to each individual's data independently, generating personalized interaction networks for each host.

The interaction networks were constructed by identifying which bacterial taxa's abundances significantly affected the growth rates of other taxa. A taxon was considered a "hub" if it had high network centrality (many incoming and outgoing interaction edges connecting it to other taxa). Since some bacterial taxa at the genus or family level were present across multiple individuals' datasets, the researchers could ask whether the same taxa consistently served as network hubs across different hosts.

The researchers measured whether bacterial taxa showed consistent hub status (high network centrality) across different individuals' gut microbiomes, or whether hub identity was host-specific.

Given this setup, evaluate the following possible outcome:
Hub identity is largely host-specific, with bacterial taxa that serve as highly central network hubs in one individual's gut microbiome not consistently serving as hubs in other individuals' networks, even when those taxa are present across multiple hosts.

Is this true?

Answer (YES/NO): YES